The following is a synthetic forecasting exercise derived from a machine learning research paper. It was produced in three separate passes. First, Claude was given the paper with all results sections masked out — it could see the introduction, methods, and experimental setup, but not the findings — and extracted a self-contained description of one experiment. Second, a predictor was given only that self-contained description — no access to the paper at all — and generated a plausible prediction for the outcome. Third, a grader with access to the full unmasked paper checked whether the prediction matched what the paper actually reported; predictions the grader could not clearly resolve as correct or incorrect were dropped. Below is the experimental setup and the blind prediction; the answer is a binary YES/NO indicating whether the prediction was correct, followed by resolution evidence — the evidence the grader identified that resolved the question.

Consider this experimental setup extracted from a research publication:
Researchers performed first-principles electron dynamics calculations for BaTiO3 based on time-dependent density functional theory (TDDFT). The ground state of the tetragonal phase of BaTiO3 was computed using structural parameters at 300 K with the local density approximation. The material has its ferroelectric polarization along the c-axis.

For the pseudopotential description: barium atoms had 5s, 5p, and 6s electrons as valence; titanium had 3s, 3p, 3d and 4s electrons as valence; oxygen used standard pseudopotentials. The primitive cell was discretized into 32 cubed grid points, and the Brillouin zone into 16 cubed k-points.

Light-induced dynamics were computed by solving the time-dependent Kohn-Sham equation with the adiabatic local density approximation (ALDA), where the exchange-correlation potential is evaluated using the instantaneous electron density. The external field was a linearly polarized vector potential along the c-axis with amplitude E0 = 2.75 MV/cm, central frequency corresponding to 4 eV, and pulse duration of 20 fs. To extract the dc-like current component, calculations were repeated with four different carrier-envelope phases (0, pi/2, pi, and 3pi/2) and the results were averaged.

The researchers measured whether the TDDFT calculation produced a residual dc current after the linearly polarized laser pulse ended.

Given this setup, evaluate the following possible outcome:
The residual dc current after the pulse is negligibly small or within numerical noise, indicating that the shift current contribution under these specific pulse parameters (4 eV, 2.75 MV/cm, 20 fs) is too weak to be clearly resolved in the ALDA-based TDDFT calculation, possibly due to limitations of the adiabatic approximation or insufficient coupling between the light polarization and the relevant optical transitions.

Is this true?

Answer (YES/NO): NO